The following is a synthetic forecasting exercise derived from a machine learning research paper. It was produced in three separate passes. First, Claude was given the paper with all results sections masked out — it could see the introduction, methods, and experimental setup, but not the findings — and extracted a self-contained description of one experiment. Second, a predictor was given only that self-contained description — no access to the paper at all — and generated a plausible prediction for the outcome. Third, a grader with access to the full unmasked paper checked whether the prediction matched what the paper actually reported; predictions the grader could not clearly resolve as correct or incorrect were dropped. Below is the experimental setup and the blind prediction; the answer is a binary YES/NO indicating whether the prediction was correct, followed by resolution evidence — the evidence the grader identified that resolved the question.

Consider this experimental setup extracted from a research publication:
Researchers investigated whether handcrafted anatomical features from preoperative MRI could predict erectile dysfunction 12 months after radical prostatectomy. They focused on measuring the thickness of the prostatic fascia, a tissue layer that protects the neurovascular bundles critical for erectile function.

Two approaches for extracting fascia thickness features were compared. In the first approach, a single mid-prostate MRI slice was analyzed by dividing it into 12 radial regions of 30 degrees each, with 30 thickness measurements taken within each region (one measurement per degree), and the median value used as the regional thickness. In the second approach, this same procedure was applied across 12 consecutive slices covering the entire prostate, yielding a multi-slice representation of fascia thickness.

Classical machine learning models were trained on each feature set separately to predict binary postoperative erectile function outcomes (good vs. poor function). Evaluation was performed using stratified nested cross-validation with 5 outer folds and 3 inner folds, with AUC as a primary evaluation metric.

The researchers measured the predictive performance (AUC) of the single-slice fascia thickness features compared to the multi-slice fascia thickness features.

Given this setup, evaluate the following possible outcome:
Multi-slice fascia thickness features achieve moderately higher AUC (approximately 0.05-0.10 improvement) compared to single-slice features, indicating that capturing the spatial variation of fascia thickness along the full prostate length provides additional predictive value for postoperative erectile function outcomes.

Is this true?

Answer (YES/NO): NO